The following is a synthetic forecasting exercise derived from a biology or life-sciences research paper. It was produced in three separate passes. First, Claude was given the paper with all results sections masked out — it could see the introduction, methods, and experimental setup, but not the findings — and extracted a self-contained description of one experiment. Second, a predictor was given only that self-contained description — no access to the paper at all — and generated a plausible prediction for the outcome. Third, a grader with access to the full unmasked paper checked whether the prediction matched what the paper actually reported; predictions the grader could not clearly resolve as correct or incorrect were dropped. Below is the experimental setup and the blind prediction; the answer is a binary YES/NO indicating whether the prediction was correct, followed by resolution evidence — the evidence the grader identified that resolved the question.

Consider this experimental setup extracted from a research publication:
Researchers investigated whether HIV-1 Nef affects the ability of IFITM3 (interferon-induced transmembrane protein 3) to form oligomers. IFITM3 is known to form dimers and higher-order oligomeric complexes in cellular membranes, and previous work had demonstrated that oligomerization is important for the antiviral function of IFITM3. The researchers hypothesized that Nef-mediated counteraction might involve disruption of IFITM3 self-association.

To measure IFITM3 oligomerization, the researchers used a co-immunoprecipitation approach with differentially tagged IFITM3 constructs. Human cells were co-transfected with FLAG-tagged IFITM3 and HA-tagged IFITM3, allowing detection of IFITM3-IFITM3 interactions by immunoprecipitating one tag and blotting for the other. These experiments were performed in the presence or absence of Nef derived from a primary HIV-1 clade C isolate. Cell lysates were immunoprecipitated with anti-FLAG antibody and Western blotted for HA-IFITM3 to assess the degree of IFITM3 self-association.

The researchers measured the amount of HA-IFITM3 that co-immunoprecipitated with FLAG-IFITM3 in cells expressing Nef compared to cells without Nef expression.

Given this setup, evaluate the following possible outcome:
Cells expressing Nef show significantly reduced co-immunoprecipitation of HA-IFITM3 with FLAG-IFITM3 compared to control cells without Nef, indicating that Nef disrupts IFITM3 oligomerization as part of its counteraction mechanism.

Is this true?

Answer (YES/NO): YES